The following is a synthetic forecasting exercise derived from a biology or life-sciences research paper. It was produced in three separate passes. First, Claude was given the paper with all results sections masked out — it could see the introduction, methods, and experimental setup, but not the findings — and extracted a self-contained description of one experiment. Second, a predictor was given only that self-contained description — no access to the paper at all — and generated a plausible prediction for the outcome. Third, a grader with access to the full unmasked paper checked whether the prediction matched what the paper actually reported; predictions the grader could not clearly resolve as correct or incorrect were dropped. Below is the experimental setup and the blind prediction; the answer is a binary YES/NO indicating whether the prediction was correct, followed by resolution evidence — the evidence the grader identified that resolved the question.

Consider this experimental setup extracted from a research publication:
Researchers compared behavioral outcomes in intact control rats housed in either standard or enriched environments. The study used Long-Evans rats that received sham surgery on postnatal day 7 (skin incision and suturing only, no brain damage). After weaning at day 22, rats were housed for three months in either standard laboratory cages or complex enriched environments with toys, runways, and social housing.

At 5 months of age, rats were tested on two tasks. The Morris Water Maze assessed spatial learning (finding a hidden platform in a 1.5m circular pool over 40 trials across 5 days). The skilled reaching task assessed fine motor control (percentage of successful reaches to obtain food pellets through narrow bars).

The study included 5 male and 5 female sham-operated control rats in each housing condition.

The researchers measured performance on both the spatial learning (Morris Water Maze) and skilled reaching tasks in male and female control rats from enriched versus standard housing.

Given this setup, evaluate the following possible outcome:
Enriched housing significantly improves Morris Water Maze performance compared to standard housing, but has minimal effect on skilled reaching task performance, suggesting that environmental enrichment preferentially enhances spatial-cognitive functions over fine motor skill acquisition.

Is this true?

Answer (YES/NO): NO